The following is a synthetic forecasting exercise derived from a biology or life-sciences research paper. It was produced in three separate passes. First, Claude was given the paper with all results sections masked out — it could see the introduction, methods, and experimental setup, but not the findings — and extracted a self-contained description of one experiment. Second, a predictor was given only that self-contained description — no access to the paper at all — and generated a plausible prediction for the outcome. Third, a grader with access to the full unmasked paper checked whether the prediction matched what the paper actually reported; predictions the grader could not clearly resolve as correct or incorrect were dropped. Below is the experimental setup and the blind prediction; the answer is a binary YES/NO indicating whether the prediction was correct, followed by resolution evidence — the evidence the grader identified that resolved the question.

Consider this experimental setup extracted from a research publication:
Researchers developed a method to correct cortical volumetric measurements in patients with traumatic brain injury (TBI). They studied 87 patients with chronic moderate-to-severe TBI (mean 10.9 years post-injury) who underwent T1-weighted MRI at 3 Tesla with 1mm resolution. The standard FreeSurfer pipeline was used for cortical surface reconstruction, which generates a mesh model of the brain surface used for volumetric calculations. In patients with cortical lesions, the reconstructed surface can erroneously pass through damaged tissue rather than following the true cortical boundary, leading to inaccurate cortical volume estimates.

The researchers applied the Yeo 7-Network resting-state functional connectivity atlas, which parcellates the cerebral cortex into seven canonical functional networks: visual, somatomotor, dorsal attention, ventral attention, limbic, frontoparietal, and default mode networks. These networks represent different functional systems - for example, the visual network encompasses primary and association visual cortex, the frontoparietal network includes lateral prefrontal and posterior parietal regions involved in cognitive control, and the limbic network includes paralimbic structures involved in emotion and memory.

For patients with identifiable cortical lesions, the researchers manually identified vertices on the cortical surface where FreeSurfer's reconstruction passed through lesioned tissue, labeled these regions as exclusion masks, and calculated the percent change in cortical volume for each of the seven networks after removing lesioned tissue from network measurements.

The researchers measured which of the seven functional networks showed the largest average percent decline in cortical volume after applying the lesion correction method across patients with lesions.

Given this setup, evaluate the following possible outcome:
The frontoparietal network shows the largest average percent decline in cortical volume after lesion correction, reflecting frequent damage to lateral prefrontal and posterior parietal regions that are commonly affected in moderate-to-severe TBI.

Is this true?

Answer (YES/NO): NO